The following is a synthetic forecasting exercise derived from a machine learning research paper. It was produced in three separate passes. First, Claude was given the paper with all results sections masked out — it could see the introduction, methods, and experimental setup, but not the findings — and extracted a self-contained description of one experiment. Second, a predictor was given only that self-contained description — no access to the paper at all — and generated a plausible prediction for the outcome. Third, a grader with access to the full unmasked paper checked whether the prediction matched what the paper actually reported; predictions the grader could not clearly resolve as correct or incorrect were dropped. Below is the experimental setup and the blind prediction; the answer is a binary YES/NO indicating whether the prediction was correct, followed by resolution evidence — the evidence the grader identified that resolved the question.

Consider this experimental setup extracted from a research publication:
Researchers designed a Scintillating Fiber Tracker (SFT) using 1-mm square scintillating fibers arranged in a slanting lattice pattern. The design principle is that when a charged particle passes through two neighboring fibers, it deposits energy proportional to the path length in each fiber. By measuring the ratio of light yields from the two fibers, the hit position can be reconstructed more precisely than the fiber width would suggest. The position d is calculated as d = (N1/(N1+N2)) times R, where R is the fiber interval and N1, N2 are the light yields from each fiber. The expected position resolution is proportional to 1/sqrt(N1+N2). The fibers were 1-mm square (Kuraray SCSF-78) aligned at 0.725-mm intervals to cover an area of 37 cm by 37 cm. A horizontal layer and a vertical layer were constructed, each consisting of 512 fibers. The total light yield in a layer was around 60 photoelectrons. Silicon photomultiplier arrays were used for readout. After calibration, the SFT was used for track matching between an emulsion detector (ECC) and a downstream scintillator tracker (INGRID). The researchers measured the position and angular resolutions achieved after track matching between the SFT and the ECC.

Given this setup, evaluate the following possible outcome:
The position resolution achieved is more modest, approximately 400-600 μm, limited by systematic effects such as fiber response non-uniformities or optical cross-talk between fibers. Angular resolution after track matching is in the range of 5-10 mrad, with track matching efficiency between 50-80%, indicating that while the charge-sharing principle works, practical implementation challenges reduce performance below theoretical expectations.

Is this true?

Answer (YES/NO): NO